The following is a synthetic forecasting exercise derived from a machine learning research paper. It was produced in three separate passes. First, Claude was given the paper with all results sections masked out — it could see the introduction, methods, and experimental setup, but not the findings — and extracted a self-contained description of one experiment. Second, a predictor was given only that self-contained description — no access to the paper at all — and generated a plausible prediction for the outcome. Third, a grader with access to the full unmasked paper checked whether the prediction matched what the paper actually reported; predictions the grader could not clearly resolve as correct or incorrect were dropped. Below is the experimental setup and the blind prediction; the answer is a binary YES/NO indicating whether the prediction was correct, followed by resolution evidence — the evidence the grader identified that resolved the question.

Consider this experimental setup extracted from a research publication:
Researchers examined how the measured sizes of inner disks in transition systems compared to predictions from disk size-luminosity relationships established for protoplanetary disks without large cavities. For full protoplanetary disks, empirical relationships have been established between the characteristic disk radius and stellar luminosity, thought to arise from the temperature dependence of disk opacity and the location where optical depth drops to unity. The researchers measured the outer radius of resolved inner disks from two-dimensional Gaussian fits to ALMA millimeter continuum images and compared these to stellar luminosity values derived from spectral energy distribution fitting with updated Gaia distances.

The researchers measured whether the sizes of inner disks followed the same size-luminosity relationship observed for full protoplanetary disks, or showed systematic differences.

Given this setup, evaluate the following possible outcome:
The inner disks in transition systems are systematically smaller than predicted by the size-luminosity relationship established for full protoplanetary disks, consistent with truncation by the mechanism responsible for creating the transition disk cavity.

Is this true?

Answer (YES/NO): NO